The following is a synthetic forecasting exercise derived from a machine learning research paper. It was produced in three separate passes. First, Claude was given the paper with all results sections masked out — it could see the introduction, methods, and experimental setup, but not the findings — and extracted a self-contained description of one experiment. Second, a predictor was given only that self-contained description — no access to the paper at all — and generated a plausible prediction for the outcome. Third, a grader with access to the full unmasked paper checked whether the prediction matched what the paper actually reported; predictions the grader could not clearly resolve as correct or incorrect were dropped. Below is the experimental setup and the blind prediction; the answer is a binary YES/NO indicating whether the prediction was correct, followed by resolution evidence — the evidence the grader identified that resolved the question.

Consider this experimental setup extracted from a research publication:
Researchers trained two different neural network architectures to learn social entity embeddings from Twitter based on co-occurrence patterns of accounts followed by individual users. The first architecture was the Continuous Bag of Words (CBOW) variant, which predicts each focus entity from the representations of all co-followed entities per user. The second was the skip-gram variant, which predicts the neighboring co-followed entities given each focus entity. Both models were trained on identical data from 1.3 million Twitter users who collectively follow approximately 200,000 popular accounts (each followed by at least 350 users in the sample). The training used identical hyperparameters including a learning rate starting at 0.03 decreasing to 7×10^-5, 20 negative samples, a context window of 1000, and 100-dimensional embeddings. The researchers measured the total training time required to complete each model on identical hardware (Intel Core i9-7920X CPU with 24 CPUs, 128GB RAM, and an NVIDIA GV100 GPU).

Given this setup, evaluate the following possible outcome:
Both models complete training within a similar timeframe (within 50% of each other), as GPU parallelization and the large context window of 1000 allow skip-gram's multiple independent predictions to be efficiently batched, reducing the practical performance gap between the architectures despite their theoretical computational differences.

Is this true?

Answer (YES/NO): NO